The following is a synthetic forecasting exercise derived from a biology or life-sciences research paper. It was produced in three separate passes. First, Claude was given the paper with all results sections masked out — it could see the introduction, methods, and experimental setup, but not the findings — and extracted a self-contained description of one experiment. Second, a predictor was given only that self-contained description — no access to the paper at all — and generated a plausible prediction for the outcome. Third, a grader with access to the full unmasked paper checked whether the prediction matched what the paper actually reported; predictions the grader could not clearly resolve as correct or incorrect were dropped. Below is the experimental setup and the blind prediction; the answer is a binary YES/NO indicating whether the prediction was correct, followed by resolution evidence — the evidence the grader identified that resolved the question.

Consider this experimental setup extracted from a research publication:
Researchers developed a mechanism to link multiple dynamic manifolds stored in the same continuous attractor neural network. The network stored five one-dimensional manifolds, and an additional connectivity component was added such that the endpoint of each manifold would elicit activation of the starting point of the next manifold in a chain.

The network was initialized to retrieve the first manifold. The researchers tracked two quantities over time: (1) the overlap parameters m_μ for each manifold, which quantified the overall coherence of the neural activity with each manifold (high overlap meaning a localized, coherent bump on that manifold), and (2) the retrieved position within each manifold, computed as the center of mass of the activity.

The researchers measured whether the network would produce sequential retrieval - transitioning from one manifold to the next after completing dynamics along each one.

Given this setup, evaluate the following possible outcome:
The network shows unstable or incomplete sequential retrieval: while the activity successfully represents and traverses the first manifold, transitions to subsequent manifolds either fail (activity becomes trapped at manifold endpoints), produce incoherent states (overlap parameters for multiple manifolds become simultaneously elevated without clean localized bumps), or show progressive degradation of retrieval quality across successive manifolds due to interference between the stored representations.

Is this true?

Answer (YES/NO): NO